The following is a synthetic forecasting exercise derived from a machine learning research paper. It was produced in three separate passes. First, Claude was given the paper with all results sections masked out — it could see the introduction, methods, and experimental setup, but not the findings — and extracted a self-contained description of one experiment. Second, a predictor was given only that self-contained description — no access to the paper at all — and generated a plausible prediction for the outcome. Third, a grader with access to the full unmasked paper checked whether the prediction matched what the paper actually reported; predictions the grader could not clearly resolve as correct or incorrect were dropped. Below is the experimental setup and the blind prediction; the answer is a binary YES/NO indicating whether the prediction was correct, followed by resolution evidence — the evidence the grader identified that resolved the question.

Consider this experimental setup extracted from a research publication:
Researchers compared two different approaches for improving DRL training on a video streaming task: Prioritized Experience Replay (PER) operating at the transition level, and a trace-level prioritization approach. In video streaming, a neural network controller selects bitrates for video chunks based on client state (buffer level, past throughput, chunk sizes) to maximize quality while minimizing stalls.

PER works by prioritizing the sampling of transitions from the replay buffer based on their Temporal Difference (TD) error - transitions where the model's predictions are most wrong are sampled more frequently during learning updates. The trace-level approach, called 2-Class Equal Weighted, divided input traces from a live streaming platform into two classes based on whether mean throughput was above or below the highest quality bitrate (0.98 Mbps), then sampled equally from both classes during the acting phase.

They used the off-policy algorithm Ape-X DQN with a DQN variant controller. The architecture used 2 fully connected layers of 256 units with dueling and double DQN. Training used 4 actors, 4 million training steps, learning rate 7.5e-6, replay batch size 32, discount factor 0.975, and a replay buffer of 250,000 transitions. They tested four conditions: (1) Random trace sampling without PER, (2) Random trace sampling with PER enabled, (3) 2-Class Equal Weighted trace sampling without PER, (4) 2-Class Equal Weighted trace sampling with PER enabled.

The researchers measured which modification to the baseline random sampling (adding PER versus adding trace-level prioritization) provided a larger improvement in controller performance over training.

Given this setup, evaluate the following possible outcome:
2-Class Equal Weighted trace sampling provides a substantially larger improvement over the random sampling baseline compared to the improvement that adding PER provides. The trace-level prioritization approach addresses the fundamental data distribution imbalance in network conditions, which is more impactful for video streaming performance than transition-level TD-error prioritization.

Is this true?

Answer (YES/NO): YES